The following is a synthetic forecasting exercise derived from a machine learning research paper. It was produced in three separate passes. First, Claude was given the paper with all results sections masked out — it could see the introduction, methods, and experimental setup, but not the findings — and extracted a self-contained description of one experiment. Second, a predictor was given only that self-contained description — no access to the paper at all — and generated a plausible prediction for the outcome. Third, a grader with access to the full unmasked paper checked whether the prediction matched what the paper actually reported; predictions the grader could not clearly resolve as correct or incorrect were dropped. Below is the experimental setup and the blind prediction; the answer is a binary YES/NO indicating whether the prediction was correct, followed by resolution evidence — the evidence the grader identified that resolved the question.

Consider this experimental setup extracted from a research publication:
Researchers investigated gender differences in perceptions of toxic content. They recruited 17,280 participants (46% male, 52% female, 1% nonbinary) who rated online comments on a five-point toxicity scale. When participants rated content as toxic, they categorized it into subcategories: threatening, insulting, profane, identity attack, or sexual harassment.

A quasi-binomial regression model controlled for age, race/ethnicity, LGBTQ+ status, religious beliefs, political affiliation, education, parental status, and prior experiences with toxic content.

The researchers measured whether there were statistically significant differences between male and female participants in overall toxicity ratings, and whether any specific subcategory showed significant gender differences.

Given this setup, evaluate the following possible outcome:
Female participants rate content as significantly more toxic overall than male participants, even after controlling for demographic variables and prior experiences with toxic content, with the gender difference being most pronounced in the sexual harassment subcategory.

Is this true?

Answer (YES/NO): NO